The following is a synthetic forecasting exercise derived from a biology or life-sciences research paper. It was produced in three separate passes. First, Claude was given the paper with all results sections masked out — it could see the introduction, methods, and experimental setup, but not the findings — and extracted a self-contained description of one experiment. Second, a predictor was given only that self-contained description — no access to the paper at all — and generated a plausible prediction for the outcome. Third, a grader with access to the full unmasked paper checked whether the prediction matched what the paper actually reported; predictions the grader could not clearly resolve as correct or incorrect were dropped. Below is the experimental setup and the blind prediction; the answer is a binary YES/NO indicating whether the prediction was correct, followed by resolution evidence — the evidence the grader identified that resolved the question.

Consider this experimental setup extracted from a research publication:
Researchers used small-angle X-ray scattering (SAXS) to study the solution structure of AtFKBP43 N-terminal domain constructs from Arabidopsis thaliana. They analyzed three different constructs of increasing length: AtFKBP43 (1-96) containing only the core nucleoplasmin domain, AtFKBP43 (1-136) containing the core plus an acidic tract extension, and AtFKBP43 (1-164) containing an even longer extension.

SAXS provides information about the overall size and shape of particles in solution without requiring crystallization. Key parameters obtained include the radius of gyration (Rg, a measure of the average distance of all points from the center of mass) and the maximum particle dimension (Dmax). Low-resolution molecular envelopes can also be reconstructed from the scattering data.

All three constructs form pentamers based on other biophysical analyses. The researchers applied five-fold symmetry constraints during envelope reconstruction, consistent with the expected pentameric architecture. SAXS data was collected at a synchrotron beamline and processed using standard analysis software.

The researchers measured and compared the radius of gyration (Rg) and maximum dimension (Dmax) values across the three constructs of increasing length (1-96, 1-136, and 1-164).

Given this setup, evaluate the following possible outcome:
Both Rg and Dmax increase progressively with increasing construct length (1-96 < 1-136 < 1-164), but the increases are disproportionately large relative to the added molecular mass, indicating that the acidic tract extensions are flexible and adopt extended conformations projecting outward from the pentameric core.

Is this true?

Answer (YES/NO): YES